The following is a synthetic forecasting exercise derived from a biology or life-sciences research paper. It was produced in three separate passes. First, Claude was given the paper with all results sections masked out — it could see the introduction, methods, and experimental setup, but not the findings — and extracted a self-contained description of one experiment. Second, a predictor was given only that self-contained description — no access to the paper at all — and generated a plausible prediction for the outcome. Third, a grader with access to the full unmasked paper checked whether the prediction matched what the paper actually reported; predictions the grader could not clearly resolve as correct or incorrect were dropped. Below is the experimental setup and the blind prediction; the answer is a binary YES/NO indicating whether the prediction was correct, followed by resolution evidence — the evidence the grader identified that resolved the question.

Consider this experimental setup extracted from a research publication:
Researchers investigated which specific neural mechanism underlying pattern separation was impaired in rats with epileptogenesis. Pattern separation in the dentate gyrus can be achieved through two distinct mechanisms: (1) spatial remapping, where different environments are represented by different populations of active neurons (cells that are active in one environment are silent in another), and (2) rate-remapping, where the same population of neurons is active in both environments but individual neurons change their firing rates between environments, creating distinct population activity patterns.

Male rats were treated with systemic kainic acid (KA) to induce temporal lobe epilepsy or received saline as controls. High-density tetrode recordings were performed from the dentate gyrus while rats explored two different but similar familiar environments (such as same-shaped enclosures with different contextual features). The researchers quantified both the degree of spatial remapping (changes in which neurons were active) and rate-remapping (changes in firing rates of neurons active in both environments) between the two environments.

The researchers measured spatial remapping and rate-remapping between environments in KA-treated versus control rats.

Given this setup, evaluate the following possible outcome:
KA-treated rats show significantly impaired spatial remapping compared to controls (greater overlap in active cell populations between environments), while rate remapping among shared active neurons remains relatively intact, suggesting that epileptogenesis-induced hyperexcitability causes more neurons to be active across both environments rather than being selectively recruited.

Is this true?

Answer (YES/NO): NO